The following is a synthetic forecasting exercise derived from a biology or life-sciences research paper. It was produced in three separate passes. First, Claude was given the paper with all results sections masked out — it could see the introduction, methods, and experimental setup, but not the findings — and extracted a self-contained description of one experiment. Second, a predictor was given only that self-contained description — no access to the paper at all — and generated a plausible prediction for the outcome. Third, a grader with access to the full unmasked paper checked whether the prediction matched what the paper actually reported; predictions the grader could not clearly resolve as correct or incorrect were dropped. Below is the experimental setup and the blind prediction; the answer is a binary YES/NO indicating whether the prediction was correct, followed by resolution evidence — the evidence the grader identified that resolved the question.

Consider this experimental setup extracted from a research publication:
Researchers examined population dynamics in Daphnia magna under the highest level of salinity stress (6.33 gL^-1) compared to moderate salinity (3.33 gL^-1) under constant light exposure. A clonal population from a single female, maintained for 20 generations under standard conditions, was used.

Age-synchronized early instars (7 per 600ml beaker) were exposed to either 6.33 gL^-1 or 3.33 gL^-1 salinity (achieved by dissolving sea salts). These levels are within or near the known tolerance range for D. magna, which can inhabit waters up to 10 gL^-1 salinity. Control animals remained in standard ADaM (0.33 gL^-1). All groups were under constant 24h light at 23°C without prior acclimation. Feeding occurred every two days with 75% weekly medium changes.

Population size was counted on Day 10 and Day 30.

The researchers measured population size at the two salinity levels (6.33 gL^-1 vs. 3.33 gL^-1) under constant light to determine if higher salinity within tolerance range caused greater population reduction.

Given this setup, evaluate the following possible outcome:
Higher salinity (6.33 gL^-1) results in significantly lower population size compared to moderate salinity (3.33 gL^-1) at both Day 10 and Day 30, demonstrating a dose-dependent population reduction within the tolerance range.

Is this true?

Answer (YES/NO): NO